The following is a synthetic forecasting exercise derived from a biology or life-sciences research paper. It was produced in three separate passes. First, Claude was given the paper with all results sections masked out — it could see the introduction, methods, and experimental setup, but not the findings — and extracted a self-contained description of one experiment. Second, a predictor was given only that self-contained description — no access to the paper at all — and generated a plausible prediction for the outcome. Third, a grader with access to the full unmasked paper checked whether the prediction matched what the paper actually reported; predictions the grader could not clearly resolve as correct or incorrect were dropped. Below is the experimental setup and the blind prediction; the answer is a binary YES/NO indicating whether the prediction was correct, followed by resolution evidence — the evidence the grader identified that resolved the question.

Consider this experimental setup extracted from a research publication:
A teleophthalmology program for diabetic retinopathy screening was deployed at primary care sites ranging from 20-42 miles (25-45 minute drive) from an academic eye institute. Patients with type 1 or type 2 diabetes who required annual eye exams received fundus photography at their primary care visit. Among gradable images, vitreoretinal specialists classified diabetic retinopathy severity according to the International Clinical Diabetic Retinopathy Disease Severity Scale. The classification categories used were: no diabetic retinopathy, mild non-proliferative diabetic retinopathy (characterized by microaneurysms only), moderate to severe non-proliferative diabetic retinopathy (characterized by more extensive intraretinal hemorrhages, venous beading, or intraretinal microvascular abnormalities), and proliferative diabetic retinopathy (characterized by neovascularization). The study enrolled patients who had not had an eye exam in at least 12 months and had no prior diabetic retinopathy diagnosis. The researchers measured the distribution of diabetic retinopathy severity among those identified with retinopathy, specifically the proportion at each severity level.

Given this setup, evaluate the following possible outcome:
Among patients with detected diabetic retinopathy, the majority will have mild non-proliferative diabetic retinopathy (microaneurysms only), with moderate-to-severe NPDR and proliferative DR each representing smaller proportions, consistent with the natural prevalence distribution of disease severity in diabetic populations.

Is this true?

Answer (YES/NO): YES